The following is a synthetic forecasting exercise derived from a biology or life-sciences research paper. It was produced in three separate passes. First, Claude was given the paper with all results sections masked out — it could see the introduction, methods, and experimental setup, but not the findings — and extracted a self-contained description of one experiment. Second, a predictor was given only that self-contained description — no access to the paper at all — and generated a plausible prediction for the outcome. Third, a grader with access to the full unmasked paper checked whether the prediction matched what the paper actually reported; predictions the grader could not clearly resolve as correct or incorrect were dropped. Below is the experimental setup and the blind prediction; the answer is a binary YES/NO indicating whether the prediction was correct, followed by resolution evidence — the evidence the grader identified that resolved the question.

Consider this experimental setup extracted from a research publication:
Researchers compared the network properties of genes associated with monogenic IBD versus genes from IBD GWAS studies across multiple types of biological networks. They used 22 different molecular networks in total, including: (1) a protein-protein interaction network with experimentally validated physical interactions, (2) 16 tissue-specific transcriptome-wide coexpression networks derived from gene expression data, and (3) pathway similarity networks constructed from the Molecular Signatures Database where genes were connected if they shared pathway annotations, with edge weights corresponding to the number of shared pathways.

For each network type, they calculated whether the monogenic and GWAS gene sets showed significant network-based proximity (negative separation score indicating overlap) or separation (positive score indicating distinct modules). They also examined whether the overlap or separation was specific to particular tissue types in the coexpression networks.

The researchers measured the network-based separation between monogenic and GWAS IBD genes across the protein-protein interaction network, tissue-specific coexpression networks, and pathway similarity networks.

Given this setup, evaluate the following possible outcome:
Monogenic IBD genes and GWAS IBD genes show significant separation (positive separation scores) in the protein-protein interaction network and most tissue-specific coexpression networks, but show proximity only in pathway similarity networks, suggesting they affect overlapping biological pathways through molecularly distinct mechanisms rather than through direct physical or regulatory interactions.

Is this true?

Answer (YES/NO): NO